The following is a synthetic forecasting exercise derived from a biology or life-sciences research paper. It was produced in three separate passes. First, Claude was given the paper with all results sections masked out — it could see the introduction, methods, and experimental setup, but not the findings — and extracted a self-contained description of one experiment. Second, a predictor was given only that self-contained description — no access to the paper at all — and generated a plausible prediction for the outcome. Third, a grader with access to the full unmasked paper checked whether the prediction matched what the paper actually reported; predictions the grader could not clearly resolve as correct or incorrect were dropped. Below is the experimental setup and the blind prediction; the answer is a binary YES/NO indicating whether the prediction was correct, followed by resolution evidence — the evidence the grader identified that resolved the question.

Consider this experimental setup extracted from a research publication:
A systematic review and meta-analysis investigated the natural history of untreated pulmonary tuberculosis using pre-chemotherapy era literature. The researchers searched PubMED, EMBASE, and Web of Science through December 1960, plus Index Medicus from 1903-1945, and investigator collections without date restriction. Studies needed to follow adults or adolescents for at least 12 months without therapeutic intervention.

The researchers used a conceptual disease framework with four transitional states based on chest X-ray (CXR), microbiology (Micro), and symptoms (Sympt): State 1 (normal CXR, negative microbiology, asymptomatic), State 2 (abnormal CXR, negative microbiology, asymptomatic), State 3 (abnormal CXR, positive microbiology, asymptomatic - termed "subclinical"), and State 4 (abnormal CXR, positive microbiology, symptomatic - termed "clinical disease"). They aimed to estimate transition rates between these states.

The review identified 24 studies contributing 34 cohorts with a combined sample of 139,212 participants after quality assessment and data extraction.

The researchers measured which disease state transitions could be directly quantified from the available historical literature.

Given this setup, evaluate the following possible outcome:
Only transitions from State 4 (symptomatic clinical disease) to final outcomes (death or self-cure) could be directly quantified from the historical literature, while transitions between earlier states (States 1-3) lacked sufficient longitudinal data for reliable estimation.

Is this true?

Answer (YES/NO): NO